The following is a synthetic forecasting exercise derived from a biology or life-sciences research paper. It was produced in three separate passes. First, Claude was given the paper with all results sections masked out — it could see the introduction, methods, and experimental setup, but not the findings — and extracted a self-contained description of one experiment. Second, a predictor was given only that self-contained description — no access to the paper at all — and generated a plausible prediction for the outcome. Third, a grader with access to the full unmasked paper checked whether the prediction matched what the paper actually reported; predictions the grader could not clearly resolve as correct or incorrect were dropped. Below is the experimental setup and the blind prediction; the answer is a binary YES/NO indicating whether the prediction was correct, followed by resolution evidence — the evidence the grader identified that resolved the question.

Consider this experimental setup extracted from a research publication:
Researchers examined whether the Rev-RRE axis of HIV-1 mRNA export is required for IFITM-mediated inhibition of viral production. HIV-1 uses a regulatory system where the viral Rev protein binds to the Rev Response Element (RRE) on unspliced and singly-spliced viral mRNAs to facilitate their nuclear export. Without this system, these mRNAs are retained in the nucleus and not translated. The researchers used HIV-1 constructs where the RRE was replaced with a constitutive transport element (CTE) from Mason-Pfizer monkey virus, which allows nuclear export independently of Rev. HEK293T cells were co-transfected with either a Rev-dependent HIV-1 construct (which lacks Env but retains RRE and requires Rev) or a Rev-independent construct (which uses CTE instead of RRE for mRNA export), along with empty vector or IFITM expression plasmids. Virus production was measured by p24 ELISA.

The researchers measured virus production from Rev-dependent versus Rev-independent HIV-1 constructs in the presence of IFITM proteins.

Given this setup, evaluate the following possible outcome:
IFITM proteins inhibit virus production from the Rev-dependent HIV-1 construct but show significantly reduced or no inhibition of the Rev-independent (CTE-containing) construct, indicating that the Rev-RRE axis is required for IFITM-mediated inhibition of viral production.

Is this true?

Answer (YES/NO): NO